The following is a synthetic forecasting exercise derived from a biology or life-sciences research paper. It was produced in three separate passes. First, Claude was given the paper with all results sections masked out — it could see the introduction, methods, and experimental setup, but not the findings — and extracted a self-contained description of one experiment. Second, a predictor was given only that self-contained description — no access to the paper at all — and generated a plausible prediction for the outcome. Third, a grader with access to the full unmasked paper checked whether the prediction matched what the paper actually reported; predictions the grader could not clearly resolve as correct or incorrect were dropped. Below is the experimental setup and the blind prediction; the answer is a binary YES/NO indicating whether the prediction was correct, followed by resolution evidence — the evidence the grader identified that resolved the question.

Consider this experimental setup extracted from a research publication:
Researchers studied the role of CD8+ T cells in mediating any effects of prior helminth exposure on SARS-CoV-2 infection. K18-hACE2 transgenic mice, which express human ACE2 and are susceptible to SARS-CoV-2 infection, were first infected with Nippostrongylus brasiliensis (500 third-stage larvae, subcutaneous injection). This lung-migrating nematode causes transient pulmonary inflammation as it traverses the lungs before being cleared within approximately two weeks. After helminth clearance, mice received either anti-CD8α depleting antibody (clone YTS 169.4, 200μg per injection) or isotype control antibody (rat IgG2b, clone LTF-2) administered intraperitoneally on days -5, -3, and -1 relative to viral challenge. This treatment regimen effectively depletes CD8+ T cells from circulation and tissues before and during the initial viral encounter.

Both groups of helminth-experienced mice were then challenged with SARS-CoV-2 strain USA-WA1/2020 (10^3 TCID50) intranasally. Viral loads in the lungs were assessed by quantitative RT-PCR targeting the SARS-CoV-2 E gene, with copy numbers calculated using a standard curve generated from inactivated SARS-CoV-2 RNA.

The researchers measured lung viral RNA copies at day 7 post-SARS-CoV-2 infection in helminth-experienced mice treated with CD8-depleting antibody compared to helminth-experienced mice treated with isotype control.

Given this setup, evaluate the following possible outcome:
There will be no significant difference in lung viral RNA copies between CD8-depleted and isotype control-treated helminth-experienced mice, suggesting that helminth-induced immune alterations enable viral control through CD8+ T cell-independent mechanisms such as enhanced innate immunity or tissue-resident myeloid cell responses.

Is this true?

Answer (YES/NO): NO